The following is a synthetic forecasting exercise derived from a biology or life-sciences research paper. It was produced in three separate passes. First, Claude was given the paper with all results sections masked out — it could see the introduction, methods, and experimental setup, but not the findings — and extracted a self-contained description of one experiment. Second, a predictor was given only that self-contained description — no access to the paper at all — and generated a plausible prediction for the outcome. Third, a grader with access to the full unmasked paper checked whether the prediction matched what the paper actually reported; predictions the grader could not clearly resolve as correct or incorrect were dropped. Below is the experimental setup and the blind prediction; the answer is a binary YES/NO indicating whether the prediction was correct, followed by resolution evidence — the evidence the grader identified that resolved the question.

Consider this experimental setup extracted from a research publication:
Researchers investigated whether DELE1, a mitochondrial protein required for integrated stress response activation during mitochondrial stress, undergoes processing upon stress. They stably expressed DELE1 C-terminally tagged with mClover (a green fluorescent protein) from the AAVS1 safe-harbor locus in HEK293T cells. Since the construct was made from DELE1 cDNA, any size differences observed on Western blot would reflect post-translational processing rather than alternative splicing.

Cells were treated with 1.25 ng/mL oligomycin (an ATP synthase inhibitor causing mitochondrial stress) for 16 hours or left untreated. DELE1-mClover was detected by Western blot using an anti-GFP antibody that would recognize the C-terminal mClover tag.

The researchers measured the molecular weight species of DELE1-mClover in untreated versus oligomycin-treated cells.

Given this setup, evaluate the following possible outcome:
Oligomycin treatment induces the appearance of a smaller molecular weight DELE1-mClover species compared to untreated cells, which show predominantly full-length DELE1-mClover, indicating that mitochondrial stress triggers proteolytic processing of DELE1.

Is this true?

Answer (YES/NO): YES